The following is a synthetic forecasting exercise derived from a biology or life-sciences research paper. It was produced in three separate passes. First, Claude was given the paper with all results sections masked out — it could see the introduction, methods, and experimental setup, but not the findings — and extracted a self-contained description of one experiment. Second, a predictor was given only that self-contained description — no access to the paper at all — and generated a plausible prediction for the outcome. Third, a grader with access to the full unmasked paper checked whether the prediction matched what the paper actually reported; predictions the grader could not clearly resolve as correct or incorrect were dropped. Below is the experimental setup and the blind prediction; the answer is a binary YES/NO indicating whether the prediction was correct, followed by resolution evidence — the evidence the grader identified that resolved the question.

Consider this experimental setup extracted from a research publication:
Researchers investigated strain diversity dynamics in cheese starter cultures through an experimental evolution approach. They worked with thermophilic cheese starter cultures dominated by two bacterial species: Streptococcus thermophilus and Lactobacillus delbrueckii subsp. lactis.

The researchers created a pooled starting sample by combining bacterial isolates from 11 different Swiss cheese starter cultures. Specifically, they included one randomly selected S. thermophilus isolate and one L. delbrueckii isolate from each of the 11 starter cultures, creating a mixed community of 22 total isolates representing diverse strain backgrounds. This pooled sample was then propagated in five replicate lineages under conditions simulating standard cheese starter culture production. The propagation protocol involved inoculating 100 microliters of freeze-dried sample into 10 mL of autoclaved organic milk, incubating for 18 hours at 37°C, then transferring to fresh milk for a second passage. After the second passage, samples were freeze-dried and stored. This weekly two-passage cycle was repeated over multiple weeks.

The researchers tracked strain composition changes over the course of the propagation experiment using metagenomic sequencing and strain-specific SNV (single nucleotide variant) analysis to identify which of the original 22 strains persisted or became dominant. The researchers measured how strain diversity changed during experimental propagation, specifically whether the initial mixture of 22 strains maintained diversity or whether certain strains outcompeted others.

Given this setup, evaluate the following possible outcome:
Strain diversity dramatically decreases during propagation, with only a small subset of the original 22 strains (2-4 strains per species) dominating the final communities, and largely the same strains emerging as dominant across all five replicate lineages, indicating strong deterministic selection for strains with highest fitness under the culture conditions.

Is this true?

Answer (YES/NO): NO